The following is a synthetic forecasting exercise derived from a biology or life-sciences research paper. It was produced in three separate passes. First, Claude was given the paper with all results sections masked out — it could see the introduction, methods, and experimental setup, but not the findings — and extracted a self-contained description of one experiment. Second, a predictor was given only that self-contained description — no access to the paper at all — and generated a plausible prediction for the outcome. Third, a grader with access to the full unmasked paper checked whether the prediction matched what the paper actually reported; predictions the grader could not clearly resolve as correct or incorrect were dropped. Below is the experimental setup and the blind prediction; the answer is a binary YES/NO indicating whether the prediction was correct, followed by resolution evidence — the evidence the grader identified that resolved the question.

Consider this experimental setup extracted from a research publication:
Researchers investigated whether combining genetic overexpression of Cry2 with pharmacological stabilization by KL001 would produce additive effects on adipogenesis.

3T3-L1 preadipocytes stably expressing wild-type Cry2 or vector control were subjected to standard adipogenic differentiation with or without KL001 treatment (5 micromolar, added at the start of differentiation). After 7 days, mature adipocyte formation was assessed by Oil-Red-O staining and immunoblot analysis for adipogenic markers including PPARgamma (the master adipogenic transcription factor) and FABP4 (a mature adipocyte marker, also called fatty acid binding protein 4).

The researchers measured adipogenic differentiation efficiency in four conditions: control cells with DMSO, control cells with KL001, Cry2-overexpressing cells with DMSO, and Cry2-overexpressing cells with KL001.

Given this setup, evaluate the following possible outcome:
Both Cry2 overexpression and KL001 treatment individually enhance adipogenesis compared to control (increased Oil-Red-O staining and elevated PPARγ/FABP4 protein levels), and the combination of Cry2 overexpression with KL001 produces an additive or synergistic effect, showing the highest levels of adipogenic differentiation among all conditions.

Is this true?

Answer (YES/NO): YES